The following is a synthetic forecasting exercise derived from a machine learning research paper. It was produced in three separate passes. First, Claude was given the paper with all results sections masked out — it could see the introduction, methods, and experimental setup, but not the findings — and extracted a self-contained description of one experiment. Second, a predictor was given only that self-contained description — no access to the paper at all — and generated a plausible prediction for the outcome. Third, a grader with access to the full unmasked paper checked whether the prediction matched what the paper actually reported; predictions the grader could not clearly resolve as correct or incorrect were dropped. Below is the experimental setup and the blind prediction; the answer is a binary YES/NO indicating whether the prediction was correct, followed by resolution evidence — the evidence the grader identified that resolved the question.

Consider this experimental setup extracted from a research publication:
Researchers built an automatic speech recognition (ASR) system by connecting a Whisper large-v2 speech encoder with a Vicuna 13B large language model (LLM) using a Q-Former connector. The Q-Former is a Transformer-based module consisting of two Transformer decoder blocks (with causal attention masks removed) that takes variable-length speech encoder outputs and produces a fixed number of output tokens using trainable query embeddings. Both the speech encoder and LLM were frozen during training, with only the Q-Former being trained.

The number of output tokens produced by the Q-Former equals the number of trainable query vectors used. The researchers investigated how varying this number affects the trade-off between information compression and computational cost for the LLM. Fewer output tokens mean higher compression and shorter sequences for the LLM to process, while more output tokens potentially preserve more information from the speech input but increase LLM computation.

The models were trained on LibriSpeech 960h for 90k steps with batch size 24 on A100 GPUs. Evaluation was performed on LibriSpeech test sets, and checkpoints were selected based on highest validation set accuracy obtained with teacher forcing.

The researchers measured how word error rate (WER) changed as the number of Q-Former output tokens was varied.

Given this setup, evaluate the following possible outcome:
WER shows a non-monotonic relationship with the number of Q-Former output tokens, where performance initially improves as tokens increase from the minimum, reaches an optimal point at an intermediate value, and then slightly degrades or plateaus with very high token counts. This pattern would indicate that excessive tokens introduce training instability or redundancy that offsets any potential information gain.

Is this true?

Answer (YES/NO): NO